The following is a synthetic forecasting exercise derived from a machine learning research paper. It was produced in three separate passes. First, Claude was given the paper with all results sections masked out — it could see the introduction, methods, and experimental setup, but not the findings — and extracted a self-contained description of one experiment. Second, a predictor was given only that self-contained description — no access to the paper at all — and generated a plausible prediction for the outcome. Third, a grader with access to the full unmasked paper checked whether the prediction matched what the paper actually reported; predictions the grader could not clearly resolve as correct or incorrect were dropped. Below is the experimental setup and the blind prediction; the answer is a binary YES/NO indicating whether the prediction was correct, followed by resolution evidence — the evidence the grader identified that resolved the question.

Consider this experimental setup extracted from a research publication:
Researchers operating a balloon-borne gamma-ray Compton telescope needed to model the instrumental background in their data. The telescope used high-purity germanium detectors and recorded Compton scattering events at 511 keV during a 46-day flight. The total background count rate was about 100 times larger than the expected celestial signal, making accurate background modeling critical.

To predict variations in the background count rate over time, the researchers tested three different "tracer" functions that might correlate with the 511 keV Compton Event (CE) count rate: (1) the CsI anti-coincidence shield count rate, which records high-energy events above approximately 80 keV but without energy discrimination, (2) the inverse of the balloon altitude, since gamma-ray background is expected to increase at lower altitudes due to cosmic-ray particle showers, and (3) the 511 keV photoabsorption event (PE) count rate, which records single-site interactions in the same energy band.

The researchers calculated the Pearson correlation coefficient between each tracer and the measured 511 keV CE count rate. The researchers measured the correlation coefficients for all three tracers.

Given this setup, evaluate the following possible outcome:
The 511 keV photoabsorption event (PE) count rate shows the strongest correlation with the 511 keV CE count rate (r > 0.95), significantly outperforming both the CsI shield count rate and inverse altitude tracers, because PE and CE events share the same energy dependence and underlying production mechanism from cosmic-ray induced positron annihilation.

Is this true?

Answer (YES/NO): NO